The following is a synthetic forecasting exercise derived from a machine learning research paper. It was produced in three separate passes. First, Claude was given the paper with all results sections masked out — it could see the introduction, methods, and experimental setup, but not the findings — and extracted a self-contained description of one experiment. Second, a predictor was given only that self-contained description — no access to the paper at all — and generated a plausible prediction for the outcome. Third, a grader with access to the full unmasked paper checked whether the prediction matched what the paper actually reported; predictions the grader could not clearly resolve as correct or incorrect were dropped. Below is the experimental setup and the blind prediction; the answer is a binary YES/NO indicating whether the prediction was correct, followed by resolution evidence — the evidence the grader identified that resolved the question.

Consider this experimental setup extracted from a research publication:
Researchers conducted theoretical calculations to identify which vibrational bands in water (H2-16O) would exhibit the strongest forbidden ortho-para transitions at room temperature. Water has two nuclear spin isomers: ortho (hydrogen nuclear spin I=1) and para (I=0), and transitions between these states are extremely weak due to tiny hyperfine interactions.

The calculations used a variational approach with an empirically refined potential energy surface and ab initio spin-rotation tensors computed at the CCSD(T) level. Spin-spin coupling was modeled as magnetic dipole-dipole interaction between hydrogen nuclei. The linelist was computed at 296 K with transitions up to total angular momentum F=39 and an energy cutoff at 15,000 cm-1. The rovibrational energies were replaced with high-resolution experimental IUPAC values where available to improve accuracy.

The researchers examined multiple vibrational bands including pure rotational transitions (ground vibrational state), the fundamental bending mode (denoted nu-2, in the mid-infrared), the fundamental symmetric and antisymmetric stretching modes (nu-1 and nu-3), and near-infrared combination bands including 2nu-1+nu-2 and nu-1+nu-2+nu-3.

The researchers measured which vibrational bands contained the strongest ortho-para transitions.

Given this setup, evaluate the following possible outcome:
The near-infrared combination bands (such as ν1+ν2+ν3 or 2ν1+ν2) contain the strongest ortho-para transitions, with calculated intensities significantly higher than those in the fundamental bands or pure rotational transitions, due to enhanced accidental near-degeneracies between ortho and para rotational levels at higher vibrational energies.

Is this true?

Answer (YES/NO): NO